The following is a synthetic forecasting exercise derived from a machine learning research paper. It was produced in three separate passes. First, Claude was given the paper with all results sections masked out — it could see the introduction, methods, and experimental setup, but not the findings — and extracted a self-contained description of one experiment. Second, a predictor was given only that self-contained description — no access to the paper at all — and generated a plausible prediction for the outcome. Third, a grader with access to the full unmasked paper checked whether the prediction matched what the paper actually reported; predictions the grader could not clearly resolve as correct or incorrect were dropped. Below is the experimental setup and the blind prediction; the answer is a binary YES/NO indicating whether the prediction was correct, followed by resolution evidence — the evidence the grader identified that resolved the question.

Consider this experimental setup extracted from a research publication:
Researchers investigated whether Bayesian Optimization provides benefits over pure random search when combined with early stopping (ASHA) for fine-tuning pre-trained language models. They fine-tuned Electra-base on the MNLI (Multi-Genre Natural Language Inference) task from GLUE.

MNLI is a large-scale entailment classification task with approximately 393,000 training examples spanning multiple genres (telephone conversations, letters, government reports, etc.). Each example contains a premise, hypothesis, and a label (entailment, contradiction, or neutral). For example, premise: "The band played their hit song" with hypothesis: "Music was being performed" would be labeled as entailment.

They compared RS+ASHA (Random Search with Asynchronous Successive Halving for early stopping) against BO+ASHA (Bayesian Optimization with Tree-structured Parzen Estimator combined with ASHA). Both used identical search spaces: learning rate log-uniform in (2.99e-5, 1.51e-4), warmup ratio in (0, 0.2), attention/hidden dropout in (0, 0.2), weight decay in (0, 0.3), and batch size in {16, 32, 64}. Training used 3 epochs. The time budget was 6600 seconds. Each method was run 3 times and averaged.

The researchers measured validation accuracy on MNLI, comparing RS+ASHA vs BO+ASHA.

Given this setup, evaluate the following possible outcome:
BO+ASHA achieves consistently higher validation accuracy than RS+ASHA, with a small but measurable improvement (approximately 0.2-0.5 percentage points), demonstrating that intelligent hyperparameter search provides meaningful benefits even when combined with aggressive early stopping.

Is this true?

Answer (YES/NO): NO